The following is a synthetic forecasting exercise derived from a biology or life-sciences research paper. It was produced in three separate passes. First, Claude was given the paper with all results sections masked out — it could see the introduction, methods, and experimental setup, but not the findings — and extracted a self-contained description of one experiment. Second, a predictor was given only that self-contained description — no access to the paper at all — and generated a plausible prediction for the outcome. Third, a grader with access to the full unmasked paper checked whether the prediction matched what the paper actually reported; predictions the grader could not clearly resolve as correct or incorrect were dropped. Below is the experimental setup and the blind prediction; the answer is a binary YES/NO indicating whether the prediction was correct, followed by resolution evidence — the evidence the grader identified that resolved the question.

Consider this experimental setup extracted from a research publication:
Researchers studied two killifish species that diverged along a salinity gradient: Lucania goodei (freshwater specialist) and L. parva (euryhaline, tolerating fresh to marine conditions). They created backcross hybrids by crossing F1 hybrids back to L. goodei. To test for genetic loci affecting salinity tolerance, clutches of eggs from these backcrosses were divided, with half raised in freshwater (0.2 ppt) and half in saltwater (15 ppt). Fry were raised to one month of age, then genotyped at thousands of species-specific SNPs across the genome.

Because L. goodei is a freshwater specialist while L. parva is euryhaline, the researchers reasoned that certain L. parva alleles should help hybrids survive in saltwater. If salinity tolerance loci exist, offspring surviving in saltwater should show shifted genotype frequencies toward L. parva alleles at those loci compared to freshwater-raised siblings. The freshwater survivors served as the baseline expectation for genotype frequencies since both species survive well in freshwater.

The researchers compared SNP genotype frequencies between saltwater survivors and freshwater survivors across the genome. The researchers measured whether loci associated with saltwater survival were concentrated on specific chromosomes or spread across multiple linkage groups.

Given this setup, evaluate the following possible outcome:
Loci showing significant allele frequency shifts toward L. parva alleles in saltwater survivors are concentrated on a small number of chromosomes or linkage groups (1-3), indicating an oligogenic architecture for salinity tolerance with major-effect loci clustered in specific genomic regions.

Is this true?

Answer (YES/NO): NO